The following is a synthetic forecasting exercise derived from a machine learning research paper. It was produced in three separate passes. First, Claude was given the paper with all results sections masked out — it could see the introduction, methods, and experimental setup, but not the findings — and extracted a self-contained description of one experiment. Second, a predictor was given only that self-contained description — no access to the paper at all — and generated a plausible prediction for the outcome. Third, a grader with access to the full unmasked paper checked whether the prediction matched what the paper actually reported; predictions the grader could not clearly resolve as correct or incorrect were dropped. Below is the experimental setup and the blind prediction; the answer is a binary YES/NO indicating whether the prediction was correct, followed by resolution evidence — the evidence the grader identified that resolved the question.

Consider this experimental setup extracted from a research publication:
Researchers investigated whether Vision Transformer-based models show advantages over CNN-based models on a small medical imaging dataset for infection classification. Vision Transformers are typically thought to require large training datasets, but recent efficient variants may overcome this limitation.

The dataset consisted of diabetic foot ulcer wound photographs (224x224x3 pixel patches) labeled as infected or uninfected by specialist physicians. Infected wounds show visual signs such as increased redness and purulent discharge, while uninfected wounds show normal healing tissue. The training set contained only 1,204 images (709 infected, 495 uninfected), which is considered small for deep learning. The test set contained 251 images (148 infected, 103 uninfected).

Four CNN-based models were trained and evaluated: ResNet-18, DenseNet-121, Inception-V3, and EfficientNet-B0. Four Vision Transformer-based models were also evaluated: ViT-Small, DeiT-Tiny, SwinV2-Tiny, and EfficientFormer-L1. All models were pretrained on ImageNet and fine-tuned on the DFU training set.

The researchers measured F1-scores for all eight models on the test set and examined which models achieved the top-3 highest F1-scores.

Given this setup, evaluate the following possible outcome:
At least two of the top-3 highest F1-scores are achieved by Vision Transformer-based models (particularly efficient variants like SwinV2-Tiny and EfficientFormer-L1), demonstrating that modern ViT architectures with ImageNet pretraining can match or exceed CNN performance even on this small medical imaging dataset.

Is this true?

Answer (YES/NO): YES